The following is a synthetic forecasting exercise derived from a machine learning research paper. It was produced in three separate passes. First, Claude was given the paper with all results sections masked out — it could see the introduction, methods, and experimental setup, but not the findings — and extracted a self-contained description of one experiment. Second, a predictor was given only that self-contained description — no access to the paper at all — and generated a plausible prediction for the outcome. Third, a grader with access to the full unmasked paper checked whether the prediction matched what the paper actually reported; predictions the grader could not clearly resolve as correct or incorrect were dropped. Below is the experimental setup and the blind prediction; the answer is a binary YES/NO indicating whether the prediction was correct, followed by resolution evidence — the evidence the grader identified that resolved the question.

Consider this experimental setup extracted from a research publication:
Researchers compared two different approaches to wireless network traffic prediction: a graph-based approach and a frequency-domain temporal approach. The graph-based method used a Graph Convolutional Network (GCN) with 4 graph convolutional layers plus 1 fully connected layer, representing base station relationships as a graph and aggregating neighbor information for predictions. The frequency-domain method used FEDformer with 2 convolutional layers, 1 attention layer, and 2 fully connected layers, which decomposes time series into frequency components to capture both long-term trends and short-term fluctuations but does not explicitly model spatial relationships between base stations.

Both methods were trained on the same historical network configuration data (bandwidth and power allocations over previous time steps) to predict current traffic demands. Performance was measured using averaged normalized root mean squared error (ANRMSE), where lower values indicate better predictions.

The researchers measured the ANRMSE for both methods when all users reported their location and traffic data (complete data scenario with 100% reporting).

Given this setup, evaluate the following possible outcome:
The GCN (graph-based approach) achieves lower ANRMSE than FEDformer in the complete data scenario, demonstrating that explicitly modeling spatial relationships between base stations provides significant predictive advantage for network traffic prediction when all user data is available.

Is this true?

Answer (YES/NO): NO